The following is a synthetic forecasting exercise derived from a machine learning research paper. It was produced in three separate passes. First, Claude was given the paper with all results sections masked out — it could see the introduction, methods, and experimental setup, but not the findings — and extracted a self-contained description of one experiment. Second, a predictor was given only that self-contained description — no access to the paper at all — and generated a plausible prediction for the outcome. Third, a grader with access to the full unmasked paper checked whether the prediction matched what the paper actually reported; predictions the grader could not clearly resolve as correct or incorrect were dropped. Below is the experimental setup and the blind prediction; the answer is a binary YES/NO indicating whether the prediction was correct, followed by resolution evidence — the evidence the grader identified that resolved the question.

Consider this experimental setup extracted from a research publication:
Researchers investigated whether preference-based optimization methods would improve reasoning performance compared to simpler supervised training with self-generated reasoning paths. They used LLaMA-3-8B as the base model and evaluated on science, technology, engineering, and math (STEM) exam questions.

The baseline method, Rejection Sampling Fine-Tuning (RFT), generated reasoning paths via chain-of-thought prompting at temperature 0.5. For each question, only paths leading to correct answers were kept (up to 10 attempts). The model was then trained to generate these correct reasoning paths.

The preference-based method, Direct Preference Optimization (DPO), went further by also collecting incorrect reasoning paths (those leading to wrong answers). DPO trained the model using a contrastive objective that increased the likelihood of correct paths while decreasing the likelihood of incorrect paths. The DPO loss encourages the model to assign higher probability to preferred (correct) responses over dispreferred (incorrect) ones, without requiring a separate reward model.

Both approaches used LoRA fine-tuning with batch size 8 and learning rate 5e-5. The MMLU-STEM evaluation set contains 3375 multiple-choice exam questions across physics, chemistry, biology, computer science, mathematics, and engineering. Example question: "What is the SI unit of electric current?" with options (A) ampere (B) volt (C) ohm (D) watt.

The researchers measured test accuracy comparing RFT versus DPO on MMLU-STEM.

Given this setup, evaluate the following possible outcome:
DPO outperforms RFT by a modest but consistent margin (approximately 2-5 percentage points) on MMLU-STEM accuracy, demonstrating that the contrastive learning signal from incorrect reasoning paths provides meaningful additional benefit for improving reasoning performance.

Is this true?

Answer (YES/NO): NO